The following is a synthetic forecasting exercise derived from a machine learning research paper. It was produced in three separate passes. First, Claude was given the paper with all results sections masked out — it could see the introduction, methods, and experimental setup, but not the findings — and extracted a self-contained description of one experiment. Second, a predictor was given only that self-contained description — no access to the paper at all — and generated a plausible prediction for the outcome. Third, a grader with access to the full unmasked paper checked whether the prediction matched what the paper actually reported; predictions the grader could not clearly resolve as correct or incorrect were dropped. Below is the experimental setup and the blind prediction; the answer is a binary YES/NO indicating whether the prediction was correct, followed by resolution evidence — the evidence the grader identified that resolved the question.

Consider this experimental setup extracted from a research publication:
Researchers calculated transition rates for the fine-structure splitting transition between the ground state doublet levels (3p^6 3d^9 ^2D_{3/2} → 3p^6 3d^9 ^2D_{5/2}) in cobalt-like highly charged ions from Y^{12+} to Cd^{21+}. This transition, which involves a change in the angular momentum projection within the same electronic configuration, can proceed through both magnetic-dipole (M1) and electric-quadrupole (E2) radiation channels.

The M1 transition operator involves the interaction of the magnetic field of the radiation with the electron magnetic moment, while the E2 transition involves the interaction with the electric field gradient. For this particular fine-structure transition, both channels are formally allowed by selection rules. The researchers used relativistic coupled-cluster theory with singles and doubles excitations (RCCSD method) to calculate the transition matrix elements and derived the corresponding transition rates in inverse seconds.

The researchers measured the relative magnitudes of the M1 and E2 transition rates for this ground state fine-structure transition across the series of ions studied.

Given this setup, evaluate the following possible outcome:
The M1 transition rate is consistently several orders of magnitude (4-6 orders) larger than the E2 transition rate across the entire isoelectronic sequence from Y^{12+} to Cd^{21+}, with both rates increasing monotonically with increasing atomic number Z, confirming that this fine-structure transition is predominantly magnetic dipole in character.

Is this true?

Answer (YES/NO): NO